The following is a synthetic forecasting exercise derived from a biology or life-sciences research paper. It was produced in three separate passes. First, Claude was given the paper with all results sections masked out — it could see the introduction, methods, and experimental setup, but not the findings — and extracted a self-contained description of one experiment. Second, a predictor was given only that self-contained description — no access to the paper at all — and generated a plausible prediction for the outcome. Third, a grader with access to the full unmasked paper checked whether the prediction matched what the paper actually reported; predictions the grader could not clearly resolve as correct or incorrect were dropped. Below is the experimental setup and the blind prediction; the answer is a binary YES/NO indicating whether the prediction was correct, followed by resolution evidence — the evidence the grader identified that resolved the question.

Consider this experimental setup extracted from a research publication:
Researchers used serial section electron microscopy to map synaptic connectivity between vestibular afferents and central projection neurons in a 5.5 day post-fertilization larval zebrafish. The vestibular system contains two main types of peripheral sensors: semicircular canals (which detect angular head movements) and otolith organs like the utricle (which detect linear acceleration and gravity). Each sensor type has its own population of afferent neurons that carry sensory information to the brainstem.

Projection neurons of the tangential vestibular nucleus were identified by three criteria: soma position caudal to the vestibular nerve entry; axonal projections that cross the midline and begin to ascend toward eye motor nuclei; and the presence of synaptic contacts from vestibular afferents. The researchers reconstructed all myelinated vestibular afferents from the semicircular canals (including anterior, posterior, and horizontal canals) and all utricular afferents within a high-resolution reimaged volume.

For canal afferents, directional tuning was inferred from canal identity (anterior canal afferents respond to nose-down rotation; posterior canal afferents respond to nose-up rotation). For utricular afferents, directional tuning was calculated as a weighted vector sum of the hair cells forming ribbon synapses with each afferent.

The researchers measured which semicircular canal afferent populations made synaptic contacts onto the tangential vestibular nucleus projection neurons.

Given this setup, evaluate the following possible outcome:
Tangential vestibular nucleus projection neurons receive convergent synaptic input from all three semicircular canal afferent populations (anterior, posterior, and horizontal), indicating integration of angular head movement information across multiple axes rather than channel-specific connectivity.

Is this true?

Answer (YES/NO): NO